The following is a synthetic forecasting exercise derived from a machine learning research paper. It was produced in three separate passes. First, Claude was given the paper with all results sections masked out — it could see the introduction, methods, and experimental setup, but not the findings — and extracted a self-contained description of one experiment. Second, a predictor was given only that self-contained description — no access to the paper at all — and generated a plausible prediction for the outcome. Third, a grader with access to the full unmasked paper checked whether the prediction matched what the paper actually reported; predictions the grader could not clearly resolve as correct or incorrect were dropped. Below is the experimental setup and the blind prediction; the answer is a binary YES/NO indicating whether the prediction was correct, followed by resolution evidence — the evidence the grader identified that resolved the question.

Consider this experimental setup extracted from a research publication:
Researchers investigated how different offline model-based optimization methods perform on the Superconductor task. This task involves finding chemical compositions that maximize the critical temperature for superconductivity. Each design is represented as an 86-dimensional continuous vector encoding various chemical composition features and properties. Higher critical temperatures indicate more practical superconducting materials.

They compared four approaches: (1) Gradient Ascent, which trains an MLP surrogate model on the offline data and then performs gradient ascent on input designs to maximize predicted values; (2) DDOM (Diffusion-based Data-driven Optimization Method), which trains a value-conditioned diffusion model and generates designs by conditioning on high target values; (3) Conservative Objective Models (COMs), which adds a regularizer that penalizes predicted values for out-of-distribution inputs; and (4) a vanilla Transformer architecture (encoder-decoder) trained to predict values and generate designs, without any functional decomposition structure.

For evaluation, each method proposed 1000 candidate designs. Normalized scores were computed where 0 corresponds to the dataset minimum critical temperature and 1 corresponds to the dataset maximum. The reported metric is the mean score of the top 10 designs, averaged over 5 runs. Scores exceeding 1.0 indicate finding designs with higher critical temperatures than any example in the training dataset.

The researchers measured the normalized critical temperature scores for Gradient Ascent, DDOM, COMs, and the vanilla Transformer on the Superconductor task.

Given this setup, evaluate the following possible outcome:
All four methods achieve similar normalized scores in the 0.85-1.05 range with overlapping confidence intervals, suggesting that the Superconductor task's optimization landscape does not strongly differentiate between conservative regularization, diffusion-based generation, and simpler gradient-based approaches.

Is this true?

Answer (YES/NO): NO